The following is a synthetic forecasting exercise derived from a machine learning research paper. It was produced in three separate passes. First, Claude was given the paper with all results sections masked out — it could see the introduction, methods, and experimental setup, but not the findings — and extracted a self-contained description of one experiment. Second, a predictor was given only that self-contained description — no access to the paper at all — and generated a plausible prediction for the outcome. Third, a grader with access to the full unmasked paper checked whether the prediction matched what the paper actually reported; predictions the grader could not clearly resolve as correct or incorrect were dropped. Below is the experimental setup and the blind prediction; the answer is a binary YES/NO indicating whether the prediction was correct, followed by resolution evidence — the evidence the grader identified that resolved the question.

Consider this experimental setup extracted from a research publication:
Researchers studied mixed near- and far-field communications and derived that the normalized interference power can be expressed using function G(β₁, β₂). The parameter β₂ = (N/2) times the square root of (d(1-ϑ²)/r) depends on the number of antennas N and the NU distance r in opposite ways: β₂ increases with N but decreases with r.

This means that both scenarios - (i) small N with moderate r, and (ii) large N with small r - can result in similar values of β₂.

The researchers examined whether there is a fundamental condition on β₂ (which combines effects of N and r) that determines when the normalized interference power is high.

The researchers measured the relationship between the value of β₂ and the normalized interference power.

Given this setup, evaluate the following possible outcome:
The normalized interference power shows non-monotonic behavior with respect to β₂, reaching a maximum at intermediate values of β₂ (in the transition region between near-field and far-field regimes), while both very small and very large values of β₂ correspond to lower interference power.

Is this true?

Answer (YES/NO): YES